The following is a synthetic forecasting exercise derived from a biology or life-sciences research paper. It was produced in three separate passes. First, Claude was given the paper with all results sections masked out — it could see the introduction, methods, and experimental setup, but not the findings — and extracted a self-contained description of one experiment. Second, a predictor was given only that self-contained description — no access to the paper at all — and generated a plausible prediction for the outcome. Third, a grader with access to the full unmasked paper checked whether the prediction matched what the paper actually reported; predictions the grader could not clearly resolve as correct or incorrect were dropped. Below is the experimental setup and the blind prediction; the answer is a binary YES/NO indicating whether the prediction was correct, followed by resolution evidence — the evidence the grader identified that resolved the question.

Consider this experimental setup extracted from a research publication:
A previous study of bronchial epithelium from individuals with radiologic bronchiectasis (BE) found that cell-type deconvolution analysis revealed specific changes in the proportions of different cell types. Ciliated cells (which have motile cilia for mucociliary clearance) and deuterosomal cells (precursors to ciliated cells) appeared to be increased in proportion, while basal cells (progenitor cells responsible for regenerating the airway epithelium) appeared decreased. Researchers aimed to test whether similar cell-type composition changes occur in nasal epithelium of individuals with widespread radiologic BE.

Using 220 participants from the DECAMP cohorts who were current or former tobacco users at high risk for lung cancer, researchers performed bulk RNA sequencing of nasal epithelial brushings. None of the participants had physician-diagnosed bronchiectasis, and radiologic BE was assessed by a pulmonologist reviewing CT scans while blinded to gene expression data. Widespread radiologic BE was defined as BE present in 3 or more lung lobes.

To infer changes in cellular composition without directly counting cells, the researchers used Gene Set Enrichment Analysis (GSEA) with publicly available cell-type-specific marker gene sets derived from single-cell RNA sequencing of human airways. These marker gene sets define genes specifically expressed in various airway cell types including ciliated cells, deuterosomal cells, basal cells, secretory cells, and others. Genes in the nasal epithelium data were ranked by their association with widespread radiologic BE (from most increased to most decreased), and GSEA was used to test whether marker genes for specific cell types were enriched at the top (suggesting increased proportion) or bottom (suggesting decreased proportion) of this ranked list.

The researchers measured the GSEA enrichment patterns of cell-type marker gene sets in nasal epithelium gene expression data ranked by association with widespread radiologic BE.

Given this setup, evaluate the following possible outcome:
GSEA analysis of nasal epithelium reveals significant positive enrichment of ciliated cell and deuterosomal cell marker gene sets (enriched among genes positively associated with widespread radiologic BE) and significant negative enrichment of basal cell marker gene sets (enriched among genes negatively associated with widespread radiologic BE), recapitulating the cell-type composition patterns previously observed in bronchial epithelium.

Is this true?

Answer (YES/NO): YES